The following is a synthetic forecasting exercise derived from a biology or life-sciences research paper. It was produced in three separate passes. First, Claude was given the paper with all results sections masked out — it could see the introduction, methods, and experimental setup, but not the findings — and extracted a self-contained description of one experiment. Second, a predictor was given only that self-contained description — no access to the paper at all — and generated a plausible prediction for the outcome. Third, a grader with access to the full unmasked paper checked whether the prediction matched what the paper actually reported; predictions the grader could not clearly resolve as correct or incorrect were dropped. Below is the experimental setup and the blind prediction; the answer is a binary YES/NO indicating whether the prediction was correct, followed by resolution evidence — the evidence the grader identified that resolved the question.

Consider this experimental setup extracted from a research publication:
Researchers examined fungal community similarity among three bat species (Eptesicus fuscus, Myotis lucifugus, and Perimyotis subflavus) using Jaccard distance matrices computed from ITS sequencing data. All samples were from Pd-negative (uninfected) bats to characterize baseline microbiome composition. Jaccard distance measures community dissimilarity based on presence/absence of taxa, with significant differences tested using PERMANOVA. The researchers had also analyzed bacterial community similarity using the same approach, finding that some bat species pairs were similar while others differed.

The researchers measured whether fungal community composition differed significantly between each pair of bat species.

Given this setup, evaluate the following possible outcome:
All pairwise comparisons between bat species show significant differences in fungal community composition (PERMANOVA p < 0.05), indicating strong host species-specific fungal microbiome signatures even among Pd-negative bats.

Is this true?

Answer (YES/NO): YES